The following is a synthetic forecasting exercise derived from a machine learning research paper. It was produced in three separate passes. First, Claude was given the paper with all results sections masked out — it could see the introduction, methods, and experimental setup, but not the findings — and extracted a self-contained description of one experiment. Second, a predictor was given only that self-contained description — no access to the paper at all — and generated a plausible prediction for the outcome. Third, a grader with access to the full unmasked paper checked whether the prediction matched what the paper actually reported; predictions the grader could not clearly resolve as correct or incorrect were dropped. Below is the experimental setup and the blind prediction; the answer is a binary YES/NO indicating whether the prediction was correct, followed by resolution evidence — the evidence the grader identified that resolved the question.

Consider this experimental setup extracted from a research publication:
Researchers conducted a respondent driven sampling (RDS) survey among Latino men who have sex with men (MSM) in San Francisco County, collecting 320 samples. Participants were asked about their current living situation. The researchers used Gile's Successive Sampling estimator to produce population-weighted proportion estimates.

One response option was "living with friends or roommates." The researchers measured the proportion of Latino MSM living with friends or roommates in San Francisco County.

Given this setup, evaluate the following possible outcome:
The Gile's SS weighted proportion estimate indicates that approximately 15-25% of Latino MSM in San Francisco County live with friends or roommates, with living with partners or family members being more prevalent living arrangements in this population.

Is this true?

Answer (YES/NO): NO